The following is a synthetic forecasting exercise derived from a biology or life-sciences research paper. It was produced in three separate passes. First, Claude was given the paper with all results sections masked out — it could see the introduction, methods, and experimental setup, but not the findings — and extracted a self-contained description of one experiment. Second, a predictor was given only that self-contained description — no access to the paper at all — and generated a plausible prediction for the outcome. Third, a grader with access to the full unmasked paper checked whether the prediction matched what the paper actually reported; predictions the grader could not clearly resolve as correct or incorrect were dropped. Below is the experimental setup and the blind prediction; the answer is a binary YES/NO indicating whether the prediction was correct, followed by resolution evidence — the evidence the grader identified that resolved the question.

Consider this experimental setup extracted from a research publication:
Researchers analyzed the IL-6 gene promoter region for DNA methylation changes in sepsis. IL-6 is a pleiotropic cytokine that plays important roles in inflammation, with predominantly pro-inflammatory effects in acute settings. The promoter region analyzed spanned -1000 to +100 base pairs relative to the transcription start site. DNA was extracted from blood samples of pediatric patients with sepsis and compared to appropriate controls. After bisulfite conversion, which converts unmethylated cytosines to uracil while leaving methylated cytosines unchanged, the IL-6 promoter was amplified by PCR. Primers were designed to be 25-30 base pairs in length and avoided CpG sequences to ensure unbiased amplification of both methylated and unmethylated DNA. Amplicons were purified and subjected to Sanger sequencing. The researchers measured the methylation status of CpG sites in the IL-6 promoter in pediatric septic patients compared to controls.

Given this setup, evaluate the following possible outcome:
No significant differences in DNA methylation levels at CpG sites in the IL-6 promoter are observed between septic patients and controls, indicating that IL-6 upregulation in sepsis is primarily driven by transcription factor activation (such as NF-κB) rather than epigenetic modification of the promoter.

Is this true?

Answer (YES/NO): YES